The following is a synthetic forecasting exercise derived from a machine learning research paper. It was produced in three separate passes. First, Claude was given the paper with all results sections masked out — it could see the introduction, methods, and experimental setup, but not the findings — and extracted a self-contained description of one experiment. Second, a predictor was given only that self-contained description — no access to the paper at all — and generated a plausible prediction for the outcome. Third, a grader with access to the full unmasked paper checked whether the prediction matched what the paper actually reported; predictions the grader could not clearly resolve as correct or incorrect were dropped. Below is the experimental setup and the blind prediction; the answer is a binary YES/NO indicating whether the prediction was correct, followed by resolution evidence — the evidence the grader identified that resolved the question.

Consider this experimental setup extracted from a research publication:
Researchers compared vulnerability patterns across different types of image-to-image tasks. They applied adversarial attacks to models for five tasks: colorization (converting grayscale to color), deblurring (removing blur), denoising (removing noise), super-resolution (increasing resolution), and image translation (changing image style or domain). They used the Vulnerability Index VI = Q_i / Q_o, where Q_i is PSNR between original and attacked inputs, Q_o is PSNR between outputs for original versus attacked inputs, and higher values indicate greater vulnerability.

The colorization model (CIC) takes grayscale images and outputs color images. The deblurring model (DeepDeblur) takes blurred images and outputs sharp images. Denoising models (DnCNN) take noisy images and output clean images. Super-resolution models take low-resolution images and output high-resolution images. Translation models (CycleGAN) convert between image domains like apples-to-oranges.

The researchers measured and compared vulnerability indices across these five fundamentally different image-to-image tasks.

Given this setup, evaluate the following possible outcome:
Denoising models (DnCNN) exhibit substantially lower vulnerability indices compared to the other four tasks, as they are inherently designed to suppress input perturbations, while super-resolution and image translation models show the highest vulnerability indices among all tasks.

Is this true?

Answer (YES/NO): NO